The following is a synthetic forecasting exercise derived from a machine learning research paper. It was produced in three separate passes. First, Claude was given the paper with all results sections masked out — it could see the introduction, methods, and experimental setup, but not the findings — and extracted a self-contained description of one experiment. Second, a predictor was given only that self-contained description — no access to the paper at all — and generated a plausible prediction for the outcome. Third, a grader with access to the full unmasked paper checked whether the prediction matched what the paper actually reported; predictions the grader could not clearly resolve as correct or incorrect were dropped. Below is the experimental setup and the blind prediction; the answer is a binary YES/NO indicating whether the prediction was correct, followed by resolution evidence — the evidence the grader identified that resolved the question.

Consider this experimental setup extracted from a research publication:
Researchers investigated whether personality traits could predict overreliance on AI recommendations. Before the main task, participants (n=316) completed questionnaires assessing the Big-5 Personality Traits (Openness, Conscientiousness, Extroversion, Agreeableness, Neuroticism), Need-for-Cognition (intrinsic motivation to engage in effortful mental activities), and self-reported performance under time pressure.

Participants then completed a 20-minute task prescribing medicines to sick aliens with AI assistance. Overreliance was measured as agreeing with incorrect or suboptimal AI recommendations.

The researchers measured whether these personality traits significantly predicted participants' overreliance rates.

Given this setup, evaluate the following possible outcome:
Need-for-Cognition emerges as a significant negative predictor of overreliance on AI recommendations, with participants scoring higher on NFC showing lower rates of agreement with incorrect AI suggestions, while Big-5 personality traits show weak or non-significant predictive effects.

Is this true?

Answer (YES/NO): NO